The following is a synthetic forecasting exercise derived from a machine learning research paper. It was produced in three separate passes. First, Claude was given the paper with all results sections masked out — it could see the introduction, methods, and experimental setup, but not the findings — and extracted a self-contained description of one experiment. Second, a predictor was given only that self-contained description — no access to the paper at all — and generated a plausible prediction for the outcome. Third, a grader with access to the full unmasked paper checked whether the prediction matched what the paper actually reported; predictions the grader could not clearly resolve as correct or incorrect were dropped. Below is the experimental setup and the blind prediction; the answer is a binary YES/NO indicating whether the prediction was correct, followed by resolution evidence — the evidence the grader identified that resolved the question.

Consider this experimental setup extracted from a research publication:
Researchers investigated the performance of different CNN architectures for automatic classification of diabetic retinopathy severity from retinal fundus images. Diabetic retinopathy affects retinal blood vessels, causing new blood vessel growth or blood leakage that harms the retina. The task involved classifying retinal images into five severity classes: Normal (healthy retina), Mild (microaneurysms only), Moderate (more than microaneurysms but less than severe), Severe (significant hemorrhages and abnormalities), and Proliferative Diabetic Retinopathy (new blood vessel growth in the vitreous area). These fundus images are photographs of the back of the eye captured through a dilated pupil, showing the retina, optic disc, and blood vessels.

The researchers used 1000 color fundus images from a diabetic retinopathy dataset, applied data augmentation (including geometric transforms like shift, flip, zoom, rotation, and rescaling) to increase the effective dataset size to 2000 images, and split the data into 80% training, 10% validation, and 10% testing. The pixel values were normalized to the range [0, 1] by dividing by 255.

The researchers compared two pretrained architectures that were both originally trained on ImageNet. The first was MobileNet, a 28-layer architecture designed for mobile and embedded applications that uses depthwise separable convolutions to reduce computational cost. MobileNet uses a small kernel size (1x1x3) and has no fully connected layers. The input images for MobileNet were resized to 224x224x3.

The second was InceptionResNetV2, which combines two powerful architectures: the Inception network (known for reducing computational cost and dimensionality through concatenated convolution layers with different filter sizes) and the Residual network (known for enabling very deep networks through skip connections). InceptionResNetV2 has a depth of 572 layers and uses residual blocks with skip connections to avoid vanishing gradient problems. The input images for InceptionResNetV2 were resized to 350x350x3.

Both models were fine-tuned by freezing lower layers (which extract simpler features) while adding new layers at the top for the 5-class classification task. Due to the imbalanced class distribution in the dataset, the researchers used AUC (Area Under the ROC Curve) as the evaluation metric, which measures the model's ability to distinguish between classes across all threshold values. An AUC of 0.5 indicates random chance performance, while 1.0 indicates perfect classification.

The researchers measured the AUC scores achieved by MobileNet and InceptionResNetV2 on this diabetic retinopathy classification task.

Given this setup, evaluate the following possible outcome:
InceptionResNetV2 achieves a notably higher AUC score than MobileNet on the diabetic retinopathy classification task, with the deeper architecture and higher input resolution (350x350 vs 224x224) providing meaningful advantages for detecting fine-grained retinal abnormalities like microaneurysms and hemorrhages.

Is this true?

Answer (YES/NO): NO